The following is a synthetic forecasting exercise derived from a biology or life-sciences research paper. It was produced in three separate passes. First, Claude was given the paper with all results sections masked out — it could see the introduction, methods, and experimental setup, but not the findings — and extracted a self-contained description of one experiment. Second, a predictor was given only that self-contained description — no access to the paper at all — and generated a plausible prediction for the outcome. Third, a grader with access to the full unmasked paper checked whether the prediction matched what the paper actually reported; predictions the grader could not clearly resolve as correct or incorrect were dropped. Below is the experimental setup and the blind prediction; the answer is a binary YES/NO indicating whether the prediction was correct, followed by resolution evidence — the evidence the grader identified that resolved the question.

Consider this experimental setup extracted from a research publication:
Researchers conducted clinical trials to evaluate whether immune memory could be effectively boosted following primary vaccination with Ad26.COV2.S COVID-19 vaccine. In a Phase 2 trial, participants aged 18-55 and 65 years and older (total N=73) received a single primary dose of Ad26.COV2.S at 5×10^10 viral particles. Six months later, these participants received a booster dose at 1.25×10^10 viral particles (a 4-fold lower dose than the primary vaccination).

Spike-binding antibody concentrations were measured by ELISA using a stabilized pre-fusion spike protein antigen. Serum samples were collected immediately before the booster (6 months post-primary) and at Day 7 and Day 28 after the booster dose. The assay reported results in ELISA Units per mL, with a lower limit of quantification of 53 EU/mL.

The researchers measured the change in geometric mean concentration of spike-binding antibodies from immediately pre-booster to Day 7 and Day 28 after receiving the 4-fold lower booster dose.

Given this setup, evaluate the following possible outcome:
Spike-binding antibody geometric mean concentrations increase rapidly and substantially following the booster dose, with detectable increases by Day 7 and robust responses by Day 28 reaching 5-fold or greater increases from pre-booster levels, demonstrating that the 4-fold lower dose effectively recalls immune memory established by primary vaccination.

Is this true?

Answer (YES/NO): YES